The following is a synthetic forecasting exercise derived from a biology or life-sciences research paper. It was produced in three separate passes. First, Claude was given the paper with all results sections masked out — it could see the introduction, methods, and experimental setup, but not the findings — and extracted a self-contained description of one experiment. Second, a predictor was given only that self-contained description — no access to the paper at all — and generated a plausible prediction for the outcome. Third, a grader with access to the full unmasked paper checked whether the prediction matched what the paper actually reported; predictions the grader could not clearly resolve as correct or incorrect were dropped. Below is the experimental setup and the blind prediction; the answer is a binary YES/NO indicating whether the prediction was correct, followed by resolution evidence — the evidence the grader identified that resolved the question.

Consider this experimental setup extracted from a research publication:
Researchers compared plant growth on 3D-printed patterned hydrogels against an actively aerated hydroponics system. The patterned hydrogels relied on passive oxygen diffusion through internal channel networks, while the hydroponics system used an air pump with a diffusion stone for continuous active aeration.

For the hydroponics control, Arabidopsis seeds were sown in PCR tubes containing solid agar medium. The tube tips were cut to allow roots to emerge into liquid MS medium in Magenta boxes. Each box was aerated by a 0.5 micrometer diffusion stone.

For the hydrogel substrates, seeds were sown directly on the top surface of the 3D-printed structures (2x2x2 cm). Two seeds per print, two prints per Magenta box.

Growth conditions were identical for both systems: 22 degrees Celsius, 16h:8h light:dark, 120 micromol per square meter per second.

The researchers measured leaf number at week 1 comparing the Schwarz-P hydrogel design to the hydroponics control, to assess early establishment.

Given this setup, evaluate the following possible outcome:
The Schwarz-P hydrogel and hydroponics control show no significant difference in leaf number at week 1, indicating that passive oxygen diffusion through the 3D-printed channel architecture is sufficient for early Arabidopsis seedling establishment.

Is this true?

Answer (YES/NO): YES